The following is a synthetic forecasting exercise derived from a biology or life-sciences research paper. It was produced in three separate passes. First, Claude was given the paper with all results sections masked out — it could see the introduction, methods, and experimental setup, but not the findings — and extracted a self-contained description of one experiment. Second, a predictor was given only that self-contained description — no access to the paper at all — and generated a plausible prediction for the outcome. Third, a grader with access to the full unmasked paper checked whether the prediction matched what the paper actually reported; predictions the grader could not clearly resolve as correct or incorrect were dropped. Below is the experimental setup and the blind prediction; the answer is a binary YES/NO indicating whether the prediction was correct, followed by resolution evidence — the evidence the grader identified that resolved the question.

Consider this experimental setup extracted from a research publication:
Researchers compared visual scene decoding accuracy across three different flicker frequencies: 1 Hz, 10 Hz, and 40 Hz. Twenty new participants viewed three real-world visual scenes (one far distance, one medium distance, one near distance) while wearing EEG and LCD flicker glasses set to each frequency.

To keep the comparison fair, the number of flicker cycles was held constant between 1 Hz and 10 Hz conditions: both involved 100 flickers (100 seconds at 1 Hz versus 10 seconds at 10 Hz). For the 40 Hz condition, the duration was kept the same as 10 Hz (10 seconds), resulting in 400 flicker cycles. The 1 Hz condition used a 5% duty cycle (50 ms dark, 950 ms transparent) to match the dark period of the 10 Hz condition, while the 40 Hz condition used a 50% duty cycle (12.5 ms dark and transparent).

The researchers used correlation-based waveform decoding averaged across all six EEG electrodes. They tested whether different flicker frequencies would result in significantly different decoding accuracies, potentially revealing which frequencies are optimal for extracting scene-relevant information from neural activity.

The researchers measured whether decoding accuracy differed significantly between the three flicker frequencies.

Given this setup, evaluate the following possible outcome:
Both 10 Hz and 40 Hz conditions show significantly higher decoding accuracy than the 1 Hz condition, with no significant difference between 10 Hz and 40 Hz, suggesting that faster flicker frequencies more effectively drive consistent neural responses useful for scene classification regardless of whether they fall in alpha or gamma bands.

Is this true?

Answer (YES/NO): NO